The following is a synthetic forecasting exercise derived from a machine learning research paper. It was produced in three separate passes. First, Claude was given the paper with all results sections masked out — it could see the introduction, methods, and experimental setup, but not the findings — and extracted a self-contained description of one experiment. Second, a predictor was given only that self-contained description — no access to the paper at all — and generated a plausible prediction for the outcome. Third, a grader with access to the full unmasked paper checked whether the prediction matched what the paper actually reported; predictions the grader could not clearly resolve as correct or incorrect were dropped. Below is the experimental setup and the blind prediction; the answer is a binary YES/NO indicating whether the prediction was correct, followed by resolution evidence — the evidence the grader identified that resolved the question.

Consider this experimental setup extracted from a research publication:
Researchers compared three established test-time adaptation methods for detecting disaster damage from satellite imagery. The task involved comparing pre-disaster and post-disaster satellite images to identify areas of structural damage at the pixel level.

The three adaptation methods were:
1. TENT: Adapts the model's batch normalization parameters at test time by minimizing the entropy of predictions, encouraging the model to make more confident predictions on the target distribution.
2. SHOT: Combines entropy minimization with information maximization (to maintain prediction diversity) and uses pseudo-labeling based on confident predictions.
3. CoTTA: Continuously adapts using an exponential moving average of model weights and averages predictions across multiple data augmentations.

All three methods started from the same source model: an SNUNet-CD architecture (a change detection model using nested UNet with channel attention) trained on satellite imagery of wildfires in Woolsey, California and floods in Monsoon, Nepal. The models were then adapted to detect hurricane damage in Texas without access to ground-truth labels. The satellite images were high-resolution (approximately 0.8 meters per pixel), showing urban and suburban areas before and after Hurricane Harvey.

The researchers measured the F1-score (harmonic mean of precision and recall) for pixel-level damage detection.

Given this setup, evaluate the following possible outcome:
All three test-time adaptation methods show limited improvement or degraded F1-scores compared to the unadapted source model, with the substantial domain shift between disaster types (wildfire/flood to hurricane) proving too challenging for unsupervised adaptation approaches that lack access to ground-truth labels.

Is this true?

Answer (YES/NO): NO